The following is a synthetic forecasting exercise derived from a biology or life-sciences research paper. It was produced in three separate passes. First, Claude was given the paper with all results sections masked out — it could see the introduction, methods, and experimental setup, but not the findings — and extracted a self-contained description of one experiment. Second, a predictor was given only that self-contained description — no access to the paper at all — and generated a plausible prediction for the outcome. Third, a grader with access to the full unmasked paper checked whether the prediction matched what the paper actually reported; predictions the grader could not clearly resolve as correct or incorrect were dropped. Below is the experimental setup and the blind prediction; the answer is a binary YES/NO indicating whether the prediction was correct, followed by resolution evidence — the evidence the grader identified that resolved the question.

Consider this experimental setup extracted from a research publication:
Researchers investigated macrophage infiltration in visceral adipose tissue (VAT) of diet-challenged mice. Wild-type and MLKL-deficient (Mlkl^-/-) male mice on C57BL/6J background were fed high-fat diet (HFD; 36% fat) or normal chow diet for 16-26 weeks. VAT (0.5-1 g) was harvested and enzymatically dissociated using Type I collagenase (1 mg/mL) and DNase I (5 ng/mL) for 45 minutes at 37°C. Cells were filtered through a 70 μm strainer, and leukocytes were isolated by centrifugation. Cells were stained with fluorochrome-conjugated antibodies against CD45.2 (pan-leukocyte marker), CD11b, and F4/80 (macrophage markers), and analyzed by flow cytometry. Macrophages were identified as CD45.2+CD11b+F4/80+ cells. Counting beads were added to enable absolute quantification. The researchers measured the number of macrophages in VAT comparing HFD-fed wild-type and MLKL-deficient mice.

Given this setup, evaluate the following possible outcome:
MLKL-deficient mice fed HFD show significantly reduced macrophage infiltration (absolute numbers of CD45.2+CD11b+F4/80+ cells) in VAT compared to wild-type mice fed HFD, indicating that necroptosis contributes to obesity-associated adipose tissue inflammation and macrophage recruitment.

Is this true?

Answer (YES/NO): NO